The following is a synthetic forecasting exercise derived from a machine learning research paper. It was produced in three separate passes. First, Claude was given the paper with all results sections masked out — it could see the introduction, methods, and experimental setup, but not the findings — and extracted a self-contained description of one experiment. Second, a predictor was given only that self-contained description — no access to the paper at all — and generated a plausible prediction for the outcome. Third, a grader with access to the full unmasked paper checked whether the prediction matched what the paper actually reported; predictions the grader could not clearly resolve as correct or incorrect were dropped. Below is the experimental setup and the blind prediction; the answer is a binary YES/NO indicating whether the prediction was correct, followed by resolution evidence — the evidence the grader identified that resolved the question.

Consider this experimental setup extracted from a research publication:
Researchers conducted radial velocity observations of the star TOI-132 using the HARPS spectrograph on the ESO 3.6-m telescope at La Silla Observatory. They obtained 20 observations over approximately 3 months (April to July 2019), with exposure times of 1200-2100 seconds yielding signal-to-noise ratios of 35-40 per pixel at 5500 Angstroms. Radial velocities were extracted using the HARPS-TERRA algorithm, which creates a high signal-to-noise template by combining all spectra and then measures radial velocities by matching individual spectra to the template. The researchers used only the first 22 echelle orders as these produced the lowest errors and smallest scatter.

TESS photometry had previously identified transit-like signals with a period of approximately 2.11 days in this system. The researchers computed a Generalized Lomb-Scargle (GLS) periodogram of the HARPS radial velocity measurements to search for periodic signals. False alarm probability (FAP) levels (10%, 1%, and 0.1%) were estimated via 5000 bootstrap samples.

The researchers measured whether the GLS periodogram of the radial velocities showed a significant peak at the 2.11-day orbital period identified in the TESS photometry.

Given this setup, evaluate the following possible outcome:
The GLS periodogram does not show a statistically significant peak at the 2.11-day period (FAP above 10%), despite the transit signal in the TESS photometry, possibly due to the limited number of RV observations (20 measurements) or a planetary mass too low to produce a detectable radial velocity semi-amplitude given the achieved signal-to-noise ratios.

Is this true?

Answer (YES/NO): NO